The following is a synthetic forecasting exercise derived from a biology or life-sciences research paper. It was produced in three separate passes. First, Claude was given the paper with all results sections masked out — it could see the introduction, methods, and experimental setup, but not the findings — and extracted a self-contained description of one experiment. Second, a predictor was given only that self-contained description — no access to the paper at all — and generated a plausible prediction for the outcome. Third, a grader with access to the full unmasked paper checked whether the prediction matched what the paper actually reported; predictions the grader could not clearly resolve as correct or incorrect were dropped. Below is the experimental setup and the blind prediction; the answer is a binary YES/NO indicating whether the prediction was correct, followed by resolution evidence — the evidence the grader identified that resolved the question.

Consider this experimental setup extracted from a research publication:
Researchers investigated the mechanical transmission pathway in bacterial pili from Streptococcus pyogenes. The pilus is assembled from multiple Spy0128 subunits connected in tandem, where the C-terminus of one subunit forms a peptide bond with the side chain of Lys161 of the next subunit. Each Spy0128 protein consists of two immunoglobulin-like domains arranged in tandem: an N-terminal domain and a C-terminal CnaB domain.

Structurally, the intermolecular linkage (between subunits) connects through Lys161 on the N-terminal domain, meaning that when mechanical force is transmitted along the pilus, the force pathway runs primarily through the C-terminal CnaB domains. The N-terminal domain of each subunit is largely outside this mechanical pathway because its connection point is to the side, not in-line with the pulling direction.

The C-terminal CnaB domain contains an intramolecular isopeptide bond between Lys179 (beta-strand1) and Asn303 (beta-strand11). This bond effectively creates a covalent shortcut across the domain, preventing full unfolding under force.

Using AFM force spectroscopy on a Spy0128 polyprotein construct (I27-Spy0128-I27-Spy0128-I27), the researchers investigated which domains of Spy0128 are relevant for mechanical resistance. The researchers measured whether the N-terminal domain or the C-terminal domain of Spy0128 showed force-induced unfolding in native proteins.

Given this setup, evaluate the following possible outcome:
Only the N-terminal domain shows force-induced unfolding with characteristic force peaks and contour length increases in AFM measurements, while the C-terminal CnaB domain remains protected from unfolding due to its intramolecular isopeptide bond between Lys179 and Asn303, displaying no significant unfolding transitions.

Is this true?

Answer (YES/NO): NO